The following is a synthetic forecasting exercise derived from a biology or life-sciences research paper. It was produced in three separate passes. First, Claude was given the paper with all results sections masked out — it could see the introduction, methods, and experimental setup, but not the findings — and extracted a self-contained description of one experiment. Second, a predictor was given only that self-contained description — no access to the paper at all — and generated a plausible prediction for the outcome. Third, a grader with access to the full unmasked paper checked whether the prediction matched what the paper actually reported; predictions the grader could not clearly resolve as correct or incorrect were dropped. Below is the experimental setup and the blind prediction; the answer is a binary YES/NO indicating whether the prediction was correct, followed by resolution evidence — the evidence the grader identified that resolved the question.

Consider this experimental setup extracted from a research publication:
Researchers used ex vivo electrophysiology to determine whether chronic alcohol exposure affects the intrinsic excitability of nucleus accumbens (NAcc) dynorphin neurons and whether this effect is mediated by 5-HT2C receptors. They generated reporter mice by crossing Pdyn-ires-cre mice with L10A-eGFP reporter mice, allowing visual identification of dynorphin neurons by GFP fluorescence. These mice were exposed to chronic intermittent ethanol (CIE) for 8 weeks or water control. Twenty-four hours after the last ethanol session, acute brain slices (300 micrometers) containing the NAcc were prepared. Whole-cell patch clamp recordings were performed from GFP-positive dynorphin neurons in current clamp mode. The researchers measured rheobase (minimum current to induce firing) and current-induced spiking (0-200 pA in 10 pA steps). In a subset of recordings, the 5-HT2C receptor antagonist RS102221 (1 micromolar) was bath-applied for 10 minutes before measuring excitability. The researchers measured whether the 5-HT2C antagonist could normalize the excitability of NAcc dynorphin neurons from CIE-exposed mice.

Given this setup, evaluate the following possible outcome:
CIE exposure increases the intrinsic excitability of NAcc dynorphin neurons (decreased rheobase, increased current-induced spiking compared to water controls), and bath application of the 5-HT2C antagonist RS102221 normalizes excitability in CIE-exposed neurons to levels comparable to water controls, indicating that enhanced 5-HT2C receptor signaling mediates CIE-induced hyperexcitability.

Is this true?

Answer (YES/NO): YES